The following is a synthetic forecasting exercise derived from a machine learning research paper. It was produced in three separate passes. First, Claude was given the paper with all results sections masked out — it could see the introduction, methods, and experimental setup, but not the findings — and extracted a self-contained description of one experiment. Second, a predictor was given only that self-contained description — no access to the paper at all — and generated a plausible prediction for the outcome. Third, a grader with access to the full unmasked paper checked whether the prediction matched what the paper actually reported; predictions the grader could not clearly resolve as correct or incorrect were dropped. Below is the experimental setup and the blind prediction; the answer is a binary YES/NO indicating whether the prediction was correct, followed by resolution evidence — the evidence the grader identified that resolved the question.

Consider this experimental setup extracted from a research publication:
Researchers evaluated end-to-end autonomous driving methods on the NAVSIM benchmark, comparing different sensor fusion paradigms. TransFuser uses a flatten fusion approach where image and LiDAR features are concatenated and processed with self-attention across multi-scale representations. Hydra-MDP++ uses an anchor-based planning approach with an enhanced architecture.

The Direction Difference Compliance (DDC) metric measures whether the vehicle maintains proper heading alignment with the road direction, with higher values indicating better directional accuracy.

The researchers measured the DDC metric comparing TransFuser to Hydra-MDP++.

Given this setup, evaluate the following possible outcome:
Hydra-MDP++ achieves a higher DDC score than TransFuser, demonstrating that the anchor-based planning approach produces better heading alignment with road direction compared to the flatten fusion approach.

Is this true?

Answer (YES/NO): YES